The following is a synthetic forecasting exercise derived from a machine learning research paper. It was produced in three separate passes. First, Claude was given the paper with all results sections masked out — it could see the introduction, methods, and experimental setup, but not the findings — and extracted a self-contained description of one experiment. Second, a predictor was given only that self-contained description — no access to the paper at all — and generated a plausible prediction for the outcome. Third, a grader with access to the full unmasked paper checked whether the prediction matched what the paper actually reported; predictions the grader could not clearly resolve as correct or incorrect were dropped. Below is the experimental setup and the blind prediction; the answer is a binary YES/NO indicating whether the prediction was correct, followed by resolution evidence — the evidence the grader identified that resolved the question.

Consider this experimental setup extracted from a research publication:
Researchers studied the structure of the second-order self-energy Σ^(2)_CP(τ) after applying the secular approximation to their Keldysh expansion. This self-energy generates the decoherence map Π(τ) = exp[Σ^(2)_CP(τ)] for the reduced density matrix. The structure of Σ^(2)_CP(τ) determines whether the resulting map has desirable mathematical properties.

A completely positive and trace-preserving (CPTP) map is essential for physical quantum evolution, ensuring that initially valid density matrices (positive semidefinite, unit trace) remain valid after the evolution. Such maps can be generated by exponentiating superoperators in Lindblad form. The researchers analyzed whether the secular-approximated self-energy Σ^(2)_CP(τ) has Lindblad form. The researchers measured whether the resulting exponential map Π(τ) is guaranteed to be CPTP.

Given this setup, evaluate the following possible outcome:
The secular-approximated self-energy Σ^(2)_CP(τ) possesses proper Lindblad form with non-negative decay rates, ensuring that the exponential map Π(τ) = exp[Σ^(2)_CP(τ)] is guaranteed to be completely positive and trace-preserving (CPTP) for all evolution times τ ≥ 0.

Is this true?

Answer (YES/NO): YES